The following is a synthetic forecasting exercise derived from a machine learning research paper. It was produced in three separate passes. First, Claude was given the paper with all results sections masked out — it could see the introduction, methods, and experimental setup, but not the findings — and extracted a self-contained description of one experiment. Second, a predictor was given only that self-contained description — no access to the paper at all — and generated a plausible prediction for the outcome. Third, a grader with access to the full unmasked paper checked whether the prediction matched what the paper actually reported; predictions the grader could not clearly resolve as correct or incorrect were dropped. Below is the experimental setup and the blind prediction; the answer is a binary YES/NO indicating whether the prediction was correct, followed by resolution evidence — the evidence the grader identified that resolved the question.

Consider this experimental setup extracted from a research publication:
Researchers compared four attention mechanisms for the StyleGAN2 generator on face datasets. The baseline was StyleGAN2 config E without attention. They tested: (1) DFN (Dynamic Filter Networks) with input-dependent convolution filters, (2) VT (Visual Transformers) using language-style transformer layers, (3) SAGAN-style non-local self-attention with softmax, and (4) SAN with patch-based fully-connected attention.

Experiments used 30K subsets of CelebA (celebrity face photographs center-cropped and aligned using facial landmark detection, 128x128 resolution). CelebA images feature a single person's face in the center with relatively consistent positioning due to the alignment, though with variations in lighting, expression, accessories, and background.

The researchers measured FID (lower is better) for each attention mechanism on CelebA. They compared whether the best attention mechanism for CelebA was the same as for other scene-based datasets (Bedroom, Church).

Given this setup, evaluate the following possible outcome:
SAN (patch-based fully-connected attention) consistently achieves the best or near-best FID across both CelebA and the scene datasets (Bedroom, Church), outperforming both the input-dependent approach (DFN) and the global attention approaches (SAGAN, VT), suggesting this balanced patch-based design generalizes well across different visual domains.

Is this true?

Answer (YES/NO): NO